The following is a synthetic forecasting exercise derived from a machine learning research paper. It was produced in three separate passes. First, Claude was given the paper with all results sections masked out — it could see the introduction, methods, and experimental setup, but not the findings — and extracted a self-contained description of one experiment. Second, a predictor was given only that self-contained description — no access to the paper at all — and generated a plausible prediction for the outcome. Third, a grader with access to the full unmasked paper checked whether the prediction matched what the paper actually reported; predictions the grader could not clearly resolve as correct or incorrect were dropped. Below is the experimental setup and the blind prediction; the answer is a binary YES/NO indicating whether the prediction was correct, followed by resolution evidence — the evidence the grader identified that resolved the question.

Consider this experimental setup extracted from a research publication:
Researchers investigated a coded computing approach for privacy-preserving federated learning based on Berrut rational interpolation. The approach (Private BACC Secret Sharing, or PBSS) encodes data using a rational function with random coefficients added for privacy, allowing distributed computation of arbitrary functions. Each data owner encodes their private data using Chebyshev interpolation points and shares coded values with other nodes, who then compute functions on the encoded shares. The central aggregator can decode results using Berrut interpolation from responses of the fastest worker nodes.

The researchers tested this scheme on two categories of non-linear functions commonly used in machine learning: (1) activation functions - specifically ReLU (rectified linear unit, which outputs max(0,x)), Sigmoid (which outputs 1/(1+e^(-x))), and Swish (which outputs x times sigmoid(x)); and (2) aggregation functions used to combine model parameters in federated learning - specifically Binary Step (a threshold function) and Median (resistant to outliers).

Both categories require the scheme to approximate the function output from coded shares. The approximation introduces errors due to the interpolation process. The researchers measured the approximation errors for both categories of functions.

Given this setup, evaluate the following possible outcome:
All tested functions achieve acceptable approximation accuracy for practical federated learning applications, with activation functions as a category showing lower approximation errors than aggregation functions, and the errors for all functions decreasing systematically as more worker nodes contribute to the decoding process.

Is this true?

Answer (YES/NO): YES